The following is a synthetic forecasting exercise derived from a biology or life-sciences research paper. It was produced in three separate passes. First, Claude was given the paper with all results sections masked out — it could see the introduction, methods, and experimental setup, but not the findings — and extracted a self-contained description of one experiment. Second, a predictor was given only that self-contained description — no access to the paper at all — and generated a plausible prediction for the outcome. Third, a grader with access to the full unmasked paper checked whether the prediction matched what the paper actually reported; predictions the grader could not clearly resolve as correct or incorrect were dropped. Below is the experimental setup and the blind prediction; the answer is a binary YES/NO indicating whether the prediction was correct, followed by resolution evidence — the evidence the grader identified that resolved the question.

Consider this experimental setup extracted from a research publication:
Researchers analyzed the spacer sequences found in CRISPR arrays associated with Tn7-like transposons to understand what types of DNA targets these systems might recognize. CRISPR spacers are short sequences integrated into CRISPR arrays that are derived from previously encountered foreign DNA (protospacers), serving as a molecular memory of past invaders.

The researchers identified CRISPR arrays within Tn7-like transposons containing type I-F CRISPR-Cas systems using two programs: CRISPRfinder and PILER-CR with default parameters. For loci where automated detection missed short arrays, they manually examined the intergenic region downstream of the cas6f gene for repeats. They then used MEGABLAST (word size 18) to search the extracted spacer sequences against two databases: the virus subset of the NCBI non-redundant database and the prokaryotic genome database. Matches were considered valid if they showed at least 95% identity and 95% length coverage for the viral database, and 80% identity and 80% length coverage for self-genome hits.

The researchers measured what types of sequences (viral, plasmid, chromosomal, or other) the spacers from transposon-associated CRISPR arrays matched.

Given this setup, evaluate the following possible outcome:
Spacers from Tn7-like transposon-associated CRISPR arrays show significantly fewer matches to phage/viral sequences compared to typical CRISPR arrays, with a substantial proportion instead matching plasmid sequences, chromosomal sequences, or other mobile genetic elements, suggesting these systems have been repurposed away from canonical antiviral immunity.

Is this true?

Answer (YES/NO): NO